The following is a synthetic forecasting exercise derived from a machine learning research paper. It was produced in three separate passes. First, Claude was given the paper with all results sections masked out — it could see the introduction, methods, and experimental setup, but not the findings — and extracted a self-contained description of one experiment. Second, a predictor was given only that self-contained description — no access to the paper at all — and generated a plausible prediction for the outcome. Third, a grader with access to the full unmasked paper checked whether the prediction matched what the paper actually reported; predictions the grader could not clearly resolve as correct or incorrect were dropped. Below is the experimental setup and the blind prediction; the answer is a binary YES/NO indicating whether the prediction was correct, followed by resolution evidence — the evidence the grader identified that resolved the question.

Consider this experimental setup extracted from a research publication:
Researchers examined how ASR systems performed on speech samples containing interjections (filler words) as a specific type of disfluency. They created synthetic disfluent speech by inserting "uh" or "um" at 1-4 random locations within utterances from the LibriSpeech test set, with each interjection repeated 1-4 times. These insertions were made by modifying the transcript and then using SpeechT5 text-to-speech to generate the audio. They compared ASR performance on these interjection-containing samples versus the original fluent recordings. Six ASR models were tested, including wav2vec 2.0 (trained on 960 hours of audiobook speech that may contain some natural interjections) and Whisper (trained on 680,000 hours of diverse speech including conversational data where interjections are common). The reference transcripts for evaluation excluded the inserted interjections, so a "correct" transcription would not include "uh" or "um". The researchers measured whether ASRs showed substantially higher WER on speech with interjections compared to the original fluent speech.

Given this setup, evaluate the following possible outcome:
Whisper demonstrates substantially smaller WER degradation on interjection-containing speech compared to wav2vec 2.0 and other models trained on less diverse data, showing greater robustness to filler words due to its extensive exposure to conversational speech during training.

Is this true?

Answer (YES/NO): NO